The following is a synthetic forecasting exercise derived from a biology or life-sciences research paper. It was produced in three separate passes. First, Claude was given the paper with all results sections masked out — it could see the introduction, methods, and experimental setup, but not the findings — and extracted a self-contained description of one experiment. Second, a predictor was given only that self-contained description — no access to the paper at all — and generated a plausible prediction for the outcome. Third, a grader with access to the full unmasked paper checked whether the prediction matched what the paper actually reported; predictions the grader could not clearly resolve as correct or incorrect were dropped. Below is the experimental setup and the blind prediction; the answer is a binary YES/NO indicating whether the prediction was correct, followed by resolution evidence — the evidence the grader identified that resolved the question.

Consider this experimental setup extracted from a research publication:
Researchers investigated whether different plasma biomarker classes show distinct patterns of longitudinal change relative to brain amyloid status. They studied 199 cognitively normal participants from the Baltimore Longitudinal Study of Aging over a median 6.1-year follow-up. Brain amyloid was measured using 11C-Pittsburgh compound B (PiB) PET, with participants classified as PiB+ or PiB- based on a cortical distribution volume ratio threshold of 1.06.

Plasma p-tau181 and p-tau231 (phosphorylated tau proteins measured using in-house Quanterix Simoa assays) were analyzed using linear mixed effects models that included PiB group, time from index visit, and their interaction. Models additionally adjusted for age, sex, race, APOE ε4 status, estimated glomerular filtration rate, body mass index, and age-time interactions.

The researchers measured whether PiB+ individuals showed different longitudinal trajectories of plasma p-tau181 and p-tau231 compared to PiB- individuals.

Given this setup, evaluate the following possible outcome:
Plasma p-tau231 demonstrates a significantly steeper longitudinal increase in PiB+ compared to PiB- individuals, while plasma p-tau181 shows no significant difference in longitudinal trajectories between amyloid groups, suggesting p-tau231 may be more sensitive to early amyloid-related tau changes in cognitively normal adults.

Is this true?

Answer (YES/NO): NO